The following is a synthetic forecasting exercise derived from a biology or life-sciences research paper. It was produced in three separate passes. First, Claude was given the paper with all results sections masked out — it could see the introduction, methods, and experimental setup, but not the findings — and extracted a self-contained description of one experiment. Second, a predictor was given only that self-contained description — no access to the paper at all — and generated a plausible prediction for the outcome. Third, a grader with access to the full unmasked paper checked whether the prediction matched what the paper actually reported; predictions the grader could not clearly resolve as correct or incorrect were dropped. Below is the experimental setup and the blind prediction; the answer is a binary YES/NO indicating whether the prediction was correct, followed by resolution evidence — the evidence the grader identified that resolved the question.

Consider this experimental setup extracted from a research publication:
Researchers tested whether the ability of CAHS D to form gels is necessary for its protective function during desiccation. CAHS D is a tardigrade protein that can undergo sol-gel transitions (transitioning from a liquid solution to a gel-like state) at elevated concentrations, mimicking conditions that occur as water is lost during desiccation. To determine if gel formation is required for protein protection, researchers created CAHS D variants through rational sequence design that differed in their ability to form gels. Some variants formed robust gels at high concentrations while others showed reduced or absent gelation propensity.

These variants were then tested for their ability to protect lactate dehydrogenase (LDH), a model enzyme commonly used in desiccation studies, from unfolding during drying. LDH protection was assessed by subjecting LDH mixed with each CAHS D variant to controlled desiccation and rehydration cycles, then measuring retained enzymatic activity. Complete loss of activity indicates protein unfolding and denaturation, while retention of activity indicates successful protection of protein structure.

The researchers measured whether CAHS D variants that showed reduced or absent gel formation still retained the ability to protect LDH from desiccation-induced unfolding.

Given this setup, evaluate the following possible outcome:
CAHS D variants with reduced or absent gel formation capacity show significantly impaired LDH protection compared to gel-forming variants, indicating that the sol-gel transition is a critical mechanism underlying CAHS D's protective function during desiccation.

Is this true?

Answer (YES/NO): NO